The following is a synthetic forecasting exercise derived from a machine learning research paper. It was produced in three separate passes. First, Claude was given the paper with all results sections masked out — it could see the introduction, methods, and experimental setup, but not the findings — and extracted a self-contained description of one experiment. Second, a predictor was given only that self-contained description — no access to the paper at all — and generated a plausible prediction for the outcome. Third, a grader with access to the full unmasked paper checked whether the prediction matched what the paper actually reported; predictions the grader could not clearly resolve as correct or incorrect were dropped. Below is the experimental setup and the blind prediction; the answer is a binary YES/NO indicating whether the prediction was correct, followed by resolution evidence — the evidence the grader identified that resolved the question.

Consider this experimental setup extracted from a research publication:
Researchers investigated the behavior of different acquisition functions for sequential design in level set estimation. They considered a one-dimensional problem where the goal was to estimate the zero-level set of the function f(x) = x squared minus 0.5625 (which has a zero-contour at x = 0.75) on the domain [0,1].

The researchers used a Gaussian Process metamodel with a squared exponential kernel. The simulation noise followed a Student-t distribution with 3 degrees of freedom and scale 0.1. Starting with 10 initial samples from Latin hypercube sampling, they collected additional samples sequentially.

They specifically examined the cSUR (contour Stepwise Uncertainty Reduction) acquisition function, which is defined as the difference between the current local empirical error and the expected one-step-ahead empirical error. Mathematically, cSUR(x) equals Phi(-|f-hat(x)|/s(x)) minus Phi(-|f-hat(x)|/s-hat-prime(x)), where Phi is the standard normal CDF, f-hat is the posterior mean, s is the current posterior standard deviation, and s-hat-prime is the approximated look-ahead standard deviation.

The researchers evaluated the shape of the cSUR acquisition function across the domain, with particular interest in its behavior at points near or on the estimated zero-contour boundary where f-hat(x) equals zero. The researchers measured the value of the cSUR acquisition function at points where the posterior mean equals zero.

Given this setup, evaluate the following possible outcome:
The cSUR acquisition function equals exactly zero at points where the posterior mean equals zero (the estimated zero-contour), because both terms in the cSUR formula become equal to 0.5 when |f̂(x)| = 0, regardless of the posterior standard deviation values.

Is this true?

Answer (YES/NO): YES